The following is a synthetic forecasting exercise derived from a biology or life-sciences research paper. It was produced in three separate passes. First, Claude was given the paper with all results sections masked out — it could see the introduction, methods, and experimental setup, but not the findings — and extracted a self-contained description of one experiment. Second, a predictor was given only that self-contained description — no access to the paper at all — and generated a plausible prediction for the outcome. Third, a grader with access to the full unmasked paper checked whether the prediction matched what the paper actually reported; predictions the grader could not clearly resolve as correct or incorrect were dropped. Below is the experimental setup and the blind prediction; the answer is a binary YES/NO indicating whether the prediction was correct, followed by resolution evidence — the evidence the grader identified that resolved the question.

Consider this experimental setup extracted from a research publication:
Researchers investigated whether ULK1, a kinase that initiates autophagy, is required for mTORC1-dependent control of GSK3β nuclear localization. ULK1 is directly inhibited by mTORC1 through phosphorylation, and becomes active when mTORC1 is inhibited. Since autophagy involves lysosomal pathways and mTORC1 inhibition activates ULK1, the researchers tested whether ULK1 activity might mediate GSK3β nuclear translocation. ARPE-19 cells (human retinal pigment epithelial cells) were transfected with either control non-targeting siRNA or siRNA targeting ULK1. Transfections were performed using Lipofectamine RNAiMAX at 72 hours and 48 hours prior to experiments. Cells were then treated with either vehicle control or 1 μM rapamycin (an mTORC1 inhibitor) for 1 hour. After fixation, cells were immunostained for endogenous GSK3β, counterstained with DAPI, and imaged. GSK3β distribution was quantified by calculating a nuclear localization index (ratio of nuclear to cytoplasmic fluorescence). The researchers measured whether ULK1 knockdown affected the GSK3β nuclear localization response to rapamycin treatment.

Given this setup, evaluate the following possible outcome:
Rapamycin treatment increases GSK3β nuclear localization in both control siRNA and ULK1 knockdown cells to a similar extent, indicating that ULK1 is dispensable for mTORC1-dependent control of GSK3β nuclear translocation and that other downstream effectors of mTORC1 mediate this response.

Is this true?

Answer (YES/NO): YES